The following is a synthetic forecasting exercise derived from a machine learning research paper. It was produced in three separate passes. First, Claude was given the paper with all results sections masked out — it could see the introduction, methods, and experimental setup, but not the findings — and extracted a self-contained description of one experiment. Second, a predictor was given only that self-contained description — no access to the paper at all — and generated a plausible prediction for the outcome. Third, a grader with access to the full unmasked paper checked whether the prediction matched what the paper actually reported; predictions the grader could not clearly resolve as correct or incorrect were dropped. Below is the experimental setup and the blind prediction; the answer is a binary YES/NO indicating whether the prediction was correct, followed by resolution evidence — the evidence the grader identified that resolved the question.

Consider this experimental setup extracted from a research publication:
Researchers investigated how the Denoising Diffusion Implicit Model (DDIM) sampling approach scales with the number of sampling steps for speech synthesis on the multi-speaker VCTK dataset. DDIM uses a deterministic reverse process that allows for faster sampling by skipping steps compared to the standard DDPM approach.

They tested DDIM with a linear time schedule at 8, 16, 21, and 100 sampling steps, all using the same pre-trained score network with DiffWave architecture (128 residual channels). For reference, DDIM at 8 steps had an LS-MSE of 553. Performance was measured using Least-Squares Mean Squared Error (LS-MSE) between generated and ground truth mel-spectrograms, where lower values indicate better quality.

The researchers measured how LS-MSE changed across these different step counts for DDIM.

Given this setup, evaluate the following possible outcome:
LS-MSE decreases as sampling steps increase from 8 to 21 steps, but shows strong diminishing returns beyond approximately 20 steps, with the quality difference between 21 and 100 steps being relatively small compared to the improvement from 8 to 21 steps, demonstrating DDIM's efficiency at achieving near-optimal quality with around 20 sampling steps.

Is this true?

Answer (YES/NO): NO